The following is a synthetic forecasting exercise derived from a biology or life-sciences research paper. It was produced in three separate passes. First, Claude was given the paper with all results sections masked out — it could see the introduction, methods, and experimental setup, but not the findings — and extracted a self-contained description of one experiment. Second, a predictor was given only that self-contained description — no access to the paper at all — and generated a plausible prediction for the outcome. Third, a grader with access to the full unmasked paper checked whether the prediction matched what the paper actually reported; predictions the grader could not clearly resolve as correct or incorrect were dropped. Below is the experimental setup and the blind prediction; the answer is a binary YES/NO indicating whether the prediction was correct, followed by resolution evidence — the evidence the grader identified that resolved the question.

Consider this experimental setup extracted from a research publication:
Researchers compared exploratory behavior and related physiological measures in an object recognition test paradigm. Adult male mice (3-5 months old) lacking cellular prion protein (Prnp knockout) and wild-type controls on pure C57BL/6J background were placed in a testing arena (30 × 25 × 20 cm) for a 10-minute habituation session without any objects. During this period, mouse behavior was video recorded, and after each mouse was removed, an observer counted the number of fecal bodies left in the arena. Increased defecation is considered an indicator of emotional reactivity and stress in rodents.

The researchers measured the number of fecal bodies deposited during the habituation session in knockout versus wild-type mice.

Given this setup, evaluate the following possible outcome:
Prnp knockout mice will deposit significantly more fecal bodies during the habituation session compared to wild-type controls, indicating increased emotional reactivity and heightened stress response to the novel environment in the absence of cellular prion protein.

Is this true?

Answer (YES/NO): YES